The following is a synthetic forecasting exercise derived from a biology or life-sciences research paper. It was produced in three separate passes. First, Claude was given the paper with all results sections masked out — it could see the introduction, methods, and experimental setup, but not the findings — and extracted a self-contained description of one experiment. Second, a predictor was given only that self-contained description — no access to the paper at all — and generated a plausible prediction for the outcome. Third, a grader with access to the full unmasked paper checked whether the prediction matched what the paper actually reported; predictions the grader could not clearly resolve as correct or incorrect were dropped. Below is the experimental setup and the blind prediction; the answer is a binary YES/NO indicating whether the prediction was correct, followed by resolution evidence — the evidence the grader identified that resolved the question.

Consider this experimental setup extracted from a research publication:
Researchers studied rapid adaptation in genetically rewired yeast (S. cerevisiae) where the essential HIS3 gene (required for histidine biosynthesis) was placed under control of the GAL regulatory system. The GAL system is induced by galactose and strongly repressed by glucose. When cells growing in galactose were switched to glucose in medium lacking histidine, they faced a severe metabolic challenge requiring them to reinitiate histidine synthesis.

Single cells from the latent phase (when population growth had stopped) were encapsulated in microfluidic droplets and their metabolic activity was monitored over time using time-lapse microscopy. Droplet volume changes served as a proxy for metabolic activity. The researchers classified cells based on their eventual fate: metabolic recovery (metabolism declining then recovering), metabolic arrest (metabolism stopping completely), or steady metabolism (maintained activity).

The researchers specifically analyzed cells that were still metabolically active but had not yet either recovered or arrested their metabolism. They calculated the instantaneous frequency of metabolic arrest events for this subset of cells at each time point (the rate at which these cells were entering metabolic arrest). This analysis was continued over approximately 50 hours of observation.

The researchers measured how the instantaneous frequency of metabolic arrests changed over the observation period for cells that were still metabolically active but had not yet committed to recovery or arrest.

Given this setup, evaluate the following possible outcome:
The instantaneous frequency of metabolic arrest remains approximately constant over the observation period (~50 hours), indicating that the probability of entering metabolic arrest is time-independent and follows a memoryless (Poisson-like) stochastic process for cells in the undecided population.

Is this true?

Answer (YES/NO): NO